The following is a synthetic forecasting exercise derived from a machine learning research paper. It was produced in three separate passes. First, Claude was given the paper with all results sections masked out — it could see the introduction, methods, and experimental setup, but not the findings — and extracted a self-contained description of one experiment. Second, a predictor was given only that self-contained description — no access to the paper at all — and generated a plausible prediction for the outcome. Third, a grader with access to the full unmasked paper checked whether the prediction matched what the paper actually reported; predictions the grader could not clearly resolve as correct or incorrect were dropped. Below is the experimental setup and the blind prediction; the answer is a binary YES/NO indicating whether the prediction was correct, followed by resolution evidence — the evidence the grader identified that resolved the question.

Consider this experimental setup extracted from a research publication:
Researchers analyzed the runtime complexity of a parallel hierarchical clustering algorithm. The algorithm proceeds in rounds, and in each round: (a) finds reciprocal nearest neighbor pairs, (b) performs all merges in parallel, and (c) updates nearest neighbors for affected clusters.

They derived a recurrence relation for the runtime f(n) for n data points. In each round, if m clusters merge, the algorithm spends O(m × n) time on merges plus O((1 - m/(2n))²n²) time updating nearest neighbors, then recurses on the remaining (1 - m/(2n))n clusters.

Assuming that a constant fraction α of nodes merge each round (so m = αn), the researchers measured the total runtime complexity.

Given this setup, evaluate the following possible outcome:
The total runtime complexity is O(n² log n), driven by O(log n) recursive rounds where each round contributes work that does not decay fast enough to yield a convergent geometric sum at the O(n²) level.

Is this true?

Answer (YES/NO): NO